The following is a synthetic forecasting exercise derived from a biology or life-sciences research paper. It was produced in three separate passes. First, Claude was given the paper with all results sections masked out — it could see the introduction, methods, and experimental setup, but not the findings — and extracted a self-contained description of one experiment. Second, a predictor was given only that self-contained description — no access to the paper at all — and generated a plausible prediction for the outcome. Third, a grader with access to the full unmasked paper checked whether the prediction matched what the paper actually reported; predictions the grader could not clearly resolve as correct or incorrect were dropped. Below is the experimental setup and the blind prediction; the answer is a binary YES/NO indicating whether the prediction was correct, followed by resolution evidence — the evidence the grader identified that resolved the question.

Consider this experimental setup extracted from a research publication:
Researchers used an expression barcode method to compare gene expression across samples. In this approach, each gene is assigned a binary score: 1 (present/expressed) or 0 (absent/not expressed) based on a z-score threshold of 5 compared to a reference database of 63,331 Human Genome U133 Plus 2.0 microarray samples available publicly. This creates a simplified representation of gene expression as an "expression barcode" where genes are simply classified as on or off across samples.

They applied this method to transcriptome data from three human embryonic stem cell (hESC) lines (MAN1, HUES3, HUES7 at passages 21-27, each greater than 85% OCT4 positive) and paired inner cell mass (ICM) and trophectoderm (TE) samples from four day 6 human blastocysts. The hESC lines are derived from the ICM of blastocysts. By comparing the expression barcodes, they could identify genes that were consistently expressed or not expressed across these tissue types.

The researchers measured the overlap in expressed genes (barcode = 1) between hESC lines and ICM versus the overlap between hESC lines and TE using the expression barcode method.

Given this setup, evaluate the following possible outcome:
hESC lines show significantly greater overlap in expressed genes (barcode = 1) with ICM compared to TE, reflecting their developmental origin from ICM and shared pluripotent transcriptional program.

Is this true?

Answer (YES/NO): NO